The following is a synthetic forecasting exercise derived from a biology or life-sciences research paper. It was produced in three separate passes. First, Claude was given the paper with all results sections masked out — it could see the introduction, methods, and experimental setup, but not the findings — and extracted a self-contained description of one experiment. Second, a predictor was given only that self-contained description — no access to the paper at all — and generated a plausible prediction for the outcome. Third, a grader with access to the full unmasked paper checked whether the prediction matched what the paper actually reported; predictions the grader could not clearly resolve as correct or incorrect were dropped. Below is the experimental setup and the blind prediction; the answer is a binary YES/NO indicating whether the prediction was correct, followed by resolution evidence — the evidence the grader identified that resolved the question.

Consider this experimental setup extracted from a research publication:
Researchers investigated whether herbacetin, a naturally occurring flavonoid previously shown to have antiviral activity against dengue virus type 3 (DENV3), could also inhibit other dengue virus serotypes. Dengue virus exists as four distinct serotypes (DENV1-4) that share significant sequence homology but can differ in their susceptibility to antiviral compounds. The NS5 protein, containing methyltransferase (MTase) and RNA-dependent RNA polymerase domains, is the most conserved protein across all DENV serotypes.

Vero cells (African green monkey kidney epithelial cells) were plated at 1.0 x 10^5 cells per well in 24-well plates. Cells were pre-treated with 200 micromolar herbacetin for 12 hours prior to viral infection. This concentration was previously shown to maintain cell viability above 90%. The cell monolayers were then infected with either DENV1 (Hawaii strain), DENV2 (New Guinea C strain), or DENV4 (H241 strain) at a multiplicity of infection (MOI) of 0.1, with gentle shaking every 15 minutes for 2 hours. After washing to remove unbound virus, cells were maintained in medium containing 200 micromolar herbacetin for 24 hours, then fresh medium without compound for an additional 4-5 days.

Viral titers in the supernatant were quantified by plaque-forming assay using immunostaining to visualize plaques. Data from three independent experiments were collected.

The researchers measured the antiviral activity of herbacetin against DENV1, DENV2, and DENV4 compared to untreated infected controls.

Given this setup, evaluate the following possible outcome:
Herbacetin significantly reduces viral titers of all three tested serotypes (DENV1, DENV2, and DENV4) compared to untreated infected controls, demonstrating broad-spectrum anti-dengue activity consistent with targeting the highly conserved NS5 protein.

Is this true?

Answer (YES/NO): YES